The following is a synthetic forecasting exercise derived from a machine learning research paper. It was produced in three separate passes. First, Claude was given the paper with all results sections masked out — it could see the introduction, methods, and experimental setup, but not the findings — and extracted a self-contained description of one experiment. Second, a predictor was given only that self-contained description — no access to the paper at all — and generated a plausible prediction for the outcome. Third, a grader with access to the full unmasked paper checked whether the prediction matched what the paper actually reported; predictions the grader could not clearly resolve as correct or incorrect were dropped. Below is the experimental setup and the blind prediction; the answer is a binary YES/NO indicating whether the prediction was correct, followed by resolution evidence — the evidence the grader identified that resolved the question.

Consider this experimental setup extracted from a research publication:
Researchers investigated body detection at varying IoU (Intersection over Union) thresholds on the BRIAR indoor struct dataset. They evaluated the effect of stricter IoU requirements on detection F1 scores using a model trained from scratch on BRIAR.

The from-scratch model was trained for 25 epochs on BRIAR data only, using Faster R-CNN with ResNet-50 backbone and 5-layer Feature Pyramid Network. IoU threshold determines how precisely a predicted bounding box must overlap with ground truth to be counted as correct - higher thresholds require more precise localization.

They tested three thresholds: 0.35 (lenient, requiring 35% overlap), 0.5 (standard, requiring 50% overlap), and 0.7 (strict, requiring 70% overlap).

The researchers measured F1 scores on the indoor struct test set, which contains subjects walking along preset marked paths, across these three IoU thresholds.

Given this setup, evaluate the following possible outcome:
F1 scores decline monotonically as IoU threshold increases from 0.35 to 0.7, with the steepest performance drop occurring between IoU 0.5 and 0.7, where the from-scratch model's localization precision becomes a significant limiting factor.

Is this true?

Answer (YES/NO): NO